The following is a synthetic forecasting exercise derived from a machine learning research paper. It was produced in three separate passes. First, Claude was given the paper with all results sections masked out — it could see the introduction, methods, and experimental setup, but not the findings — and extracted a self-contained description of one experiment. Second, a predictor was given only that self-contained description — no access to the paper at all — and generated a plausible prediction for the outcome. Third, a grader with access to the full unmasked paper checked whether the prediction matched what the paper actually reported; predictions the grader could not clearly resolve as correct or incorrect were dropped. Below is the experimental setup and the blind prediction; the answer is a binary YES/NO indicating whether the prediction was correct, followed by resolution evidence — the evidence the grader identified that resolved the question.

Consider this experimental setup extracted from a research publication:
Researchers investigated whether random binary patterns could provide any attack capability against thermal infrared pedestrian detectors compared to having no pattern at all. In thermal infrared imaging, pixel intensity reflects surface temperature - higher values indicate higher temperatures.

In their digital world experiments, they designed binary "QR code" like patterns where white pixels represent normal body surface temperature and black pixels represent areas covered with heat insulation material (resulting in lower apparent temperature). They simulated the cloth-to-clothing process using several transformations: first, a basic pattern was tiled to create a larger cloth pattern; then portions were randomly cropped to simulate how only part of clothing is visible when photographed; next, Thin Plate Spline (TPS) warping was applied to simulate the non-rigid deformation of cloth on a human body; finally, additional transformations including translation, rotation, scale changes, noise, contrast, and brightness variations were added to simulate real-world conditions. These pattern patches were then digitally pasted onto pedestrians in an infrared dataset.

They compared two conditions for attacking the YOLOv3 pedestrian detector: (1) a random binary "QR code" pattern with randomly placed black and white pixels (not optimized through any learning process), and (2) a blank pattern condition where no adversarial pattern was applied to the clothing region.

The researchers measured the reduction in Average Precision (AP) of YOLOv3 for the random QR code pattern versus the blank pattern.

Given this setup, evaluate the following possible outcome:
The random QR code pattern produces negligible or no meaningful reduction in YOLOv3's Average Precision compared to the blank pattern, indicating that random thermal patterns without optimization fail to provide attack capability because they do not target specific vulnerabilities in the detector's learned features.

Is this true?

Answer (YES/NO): NO